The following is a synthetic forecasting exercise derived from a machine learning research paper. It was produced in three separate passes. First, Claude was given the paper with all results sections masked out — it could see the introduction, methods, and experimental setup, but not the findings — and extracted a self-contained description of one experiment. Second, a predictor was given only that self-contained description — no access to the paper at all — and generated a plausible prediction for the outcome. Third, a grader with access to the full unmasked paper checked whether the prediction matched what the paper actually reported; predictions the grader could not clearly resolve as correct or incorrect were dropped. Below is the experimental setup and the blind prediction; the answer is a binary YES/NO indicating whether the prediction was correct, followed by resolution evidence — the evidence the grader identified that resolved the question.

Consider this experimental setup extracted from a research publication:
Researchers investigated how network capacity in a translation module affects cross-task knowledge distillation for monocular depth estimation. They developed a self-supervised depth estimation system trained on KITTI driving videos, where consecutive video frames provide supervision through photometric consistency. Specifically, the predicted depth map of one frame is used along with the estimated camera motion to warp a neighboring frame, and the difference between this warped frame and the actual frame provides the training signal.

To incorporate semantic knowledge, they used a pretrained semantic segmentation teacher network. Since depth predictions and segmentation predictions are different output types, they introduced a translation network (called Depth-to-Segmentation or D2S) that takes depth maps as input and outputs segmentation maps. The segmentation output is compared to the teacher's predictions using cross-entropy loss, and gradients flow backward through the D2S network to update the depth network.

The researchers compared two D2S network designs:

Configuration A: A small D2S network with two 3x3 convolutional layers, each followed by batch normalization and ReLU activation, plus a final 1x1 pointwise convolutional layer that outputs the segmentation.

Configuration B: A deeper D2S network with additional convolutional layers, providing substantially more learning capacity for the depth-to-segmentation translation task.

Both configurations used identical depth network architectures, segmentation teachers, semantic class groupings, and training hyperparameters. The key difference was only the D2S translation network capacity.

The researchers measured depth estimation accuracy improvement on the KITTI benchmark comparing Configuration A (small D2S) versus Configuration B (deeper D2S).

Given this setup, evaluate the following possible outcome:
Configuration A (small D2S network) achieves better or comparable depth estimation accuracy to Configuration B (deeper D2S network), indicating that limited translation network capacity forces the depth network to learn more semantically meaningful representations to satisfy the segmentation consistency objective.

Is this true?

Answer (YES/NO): YES